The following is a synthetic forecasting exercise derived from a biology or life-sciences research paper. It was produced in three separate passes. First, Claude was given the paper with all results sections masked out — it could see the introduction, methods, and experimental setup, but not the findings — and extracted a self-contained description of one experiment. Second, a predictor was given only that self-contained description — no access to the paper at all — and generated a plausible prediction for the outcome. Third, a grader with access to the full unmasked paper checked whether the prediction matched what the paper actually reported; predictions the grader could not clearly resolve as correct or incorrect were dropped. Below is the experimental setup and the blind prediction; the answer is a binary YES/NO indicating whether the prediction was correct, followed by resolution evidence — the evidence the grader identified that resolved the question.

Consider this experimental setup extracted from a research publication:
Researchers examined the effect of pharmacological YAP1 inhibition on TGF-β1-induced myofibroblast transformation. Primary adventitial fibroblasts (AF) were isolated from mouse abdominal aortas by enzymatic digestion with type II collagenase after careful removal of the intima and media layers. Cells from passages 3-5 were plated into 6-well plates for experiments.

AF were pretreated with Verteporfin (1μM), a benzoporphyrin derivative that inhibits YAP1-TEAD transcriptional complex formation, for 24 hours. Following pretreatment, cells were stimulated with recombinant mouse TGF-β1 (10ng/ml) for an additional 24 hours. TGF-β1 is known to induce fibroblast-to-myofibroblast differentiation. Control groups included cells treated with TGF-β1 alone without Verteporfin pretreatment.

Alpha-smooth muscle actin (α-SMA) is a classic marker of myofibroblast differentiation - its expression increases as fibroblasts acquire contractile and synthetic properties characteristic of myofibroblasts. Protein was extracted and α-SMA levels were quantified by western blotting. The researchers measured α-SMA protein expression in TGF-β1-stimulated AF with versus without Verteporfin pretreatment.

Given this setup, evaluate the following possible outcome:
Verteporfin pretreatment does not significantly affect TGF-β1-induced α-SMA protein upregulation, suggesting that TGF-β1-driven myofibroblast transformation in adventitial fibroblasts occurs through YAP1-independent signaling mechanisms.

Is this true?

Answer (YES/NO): NO